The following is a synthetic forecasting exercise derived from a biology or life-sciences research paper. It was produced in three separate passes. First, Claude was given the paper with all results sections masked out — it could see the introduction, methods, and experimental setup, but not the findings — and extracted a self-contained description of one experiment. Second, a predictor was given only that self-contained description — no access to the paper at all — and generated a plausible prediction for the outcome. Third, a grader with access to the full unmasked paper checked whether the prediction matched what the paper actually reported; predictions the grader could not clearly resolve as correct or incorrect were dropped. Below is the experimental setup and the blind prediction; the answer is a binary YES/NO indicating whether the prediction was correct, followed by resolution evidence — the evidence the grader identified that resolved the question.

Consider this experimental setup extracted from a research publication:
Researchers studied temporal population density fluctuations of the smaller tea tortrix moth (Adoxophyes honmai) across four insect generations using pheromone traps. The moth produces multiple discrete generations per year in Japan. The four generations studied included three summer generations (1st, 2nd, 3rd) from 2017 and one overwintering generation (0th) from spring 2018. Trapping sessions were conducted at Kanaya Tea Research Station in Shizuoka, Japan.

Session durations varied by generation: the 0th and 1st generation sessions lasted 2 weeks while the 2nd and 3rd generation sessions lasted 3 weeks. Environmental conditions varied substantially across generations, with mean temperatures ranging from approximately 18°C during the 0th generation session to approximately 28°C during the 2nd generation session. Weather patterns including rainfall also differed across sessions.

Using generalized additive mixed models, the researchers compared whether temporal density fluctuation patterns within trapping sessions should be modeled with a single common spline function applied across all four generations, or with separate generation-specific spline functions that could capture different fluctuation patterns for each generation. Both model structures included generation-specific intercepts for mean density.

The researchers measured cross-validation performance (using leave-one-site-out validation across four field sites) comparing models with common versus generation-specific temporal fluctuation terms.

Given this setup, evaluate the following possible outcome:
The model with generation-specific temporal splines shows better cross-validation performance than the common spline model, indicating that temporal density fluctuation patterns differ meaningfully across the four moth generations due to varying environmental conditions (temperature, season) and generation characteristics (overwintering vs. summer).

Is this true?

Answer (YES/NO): YES